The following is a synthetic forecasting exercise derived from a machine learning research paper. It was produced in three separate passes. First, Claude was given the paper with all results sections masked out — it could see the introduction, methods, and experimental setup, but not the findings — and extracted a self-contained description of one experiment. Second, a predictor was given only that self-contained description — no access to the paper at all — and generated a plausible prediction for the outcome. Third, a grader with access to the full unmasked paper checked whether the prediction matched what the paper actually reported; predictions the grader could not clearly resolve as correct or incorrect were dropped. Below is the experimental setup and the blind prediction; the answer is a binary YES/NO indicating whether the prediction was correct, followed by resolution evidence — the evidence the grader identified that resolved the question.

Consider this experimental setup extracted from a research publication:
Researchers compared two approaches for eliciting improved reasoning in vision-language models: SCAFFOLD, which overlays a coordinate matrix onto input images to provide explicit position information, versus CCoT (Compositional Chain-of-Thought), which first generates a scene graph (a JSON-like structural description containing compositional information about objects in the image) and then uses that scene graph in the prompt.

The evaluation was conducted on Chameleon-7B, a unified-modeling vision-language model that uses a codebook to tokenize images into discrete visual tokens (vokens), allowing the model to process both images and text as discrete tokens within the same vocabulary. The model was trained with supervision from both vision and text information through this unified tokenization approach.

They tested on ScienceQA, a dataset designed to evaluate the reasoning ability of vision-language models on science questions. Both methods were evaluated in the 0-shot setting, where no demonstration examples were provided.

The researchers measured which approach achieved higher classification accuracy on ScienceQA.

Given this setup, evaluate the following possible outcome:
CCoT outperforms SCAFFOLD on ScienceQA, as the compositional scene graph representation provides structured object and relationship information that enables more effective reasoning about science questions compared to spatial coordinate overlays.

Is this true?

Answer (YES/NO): YES